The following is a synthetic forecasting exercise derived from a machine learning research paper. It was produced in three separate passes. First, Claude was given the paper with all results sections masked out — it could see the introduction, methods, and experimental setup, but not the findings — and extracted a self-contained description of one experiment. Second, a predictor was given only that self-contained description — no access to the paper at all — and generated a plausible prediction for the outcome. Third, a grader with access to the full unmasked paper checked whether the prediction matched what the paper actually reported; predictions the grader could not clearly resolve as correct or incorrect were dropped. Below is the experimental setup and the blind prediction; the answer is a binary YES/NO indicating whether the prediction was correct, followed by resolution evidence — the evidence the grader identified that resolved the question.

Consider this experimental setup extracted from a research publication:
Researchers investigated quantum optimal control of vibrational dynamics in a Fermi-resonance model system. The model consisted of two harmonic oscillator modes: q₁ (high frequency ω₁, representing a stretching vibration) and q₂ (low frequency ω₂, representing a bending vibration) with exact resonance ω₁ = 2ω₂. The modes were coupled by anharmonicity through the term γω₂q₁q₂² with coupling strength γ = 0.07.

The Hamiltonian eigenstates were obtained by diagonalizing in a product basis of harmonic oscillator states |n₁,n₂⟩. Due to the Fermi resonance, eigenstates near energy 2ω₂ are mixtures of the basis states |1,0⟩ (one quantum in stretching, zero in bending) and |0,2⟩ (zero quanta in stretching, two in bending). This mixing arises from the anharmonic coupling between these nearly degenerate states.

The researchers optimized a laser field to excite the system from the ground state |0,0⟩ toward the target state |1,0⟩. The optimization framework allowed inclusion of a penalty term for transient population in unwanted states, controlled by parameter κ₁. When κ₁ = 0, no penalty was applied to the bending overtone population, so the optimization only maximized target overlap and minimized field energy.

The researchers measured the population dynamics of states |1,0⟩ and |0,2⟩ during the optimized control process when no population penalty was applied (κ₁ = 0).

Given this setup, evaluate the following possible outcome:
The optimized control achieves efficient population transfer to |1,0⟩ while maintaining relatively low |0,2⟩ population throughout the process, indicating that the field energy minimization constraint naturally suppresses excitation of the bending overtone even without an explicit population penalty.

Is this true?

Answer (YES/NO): NO